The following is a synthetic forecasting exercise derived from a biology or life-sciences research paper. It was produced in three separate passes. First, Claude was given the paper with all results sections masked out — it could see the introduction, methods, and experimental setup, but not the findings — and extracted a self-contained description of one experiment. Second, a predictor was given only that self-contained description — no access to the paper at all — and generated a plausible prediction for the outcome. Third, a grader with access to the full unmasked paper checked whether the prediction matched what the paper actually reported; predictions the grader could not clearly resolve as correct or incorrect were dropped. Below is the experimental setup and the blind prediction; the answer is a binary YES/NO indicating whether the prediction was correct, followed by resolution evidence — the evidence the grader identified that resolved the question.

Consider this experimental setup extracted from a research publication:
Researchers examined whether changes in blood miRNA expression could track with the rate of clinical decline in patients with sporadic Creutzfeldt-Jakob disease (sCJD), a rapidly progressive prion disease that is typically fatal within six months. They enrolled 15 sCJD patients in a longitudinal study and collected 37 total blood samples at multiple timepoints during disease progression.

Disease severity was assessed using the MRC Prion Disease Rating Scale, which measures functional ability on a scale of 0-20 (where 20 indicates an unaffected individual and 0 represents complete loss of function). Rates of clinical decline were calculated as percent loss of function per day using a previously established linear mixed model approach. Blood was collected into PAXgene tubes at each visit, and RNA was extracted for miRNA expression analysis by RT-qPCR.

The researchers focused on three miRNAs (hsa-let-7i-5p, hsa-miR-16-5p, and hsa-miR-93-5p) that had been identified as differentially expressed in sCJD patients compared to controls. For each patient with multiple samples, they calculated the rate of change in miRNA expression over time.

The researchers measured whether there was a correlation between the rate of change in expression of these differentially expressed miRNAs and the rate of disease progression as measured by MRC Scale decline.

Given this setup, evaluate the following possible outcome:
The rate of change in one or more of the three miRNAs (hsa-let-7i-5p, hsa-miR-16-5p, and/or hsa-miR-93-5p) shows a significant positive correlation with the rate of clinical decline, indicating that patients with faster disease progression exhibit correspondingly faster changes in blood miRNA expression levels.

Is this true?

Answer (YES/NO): YES